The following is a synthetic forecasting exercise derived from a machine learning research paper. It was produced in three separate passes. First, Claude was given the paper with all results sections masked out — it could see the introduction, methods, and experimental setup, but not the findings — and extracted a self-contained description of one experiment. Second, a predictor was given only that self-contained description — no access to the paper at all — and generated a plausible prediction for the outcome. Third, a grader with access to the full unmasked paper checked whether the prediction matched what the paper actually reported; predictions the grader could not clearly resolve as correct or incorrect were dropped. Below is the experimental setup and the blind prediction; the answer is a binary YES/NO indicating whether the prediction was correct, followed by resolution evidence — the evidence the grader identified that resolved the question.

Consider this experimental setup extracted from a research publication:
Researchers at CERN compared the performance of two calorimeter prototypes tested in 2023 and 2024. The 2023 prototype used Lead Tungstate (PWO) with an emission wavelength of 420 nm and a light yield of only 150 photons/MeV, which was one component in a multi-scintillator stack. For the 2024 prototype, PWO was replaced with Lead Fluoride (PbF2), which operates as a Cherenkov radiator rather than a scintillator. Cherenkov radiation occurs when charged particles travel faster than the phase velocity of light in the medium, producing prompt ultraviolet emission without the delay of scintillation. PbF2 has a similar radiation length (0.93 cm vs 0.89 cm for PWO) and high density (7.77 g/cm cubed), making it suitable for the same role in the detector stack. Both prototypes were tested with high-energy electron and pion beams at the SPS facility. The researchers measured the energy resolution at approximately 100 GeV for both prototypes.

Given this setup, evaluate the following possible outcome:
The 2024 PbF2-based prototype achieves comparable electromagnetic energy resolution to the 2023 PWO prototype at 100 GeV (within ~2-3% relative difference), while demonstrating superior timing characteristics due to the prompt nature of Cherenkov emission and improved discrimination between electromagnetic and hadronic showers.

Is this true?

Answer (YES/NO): NO